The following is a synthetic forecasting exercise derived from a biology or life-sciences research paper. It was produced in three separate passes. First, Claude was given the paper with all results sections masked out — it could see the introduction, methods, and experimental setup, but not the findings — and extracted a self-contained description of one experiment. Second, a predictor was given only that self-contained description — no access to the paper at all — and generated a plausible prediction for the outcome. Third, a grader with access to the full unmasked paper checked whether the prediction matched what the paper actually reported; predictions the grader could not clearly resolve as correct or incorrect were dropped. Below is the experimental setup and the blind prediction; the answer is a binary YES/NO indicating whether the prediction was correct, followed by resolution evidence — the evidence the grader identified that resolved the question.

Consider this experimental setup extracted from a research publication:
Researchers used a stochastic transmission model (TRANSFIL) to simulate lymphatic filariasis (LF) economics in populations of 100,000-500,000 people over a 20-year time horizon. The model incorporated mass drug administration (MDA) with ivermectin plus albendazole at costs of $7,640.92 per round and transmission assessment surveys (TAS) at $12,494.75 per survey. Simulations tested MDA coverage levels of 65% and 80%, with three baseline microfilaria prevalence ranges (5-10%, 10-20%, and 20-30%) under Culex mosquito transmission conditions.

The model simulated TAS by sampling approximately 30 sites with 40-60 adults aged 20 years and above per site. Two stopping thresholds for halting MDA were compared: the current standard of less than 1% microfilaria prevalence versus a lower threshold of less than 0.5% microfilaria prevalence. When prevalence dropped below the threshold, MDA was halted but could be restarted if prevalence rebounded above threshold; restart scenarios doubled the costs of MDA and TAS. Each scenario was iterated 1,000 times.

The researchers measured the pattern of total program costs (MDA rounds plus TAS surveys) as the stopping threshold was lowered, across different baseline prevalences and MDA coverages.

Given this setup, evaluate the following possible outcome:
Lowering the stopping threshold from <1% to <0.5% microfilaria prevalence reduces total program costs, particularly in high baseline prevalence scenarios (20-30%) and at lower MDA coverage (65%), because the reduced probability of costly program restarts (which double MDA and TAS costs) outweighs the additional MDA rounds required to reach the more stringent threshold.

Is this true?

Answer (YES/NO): YES